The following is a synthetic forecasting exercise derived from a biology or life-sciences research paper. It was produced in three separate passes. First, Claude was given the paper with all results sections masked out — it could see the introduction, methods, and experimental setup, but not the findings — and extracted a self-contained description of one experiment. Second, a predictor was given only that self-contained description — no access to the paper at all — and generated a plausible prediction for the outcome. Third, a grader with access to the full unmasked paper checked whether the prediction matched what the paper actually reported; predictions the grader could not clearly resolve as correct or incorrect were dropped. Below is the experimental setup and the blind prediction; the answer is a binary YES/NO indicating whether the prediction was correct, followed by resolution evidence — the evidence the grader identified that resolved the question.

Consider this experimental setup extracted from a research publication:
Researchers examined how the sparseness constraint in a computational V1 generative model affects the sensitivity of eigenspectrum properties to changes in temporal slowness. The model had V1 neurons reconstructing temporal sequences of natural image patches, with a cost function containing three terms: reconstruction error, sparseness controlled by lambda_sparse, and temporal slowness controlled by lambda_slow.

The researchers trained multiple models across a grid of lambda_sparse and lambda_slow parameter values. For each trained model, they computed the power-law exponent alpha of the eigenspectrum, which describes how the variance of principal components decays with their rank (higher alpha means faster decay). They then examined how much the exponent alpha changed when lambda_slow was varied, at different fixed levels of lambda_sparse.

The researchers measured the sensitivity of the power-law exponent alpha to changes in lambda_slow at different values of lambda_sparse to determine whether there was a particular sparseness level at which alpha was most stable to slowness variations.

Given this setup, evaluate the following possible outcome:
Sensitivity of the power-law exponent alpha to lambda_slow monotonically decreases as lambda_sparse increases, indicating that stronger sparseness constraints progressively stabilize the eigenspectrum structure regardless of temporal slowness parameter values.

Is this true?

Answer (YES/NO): NO